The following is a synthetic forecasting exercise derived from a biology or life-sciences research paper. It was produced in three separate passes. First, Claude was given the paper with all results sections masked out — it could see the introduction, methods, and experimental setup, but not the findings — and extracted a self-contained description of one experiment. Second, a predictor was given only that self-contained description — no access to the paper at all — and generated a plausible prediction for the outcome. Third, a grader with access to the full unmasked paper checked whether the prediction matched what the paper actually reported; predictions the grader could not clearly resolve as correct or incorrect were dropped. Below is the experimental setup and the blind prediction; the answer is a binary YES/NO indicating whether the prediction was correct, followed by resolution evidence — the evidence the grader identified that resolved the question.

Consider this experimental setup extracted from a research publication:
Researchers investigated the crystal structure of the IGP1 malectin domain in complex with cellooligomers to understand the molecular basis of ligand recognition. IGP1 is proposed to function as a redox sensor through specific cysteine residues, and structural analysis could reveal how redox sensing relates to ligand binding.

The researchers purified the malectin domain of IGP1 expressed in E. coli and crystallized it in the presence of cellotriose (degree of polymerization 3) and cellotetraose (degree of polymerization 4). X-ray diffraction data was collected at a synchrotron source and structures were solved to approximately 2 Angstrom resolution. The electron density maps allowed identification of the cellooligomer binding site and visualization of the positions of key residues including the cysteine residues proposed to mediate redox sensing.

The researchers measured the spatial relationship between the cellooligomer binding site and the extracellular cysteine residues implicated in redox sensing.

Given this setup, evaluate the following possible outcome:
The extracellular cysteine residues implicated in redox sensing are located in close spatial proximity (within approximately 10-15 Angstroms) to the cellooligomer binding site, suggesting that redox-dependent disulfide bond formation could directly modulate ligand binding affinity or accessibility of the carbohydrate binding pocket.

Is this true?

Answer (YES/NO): NO